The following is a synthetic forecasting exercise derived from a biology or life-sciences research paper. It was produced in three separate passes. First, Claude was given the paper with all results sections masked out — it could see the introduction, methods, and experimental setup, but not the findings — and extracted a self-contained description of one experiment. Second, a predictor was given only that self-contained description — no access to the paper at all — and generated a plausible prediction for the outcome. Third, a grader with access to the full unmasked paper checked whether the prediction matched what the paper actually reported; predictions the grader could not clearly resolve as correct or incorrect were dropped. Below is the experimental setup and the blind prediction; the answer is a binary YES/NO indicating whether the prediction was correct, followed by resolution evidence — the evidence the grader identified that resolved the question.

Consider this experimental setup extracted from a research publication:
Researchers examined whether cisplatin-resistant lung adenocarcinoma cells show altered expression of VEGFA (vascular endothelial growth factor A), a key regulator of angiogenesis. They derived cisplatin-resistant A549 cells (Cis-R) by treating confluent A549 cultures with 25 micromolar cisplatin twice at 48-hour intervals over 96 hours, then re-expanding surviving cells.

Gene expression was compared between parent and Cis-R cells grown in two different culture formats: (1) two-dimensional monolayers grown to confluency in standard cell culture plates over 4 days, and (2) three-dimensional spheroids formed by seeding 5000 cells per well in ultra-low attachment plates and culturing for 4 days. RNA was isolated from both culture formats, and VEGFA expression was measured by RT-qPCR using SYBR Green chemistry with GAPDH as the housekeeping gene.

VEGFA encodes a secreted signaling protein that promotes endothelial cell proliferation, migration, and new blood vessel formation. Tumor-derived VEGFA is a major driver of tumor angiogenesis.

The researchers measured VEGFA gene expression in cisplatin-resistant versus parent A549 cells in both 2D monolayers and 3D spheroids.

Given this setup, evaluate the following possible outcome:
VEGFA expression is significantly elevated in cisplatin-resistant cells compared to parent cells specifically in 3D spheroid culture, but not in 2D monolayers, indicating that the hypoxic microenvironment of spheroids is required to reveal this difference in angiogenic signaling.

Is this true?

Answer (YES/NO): NO